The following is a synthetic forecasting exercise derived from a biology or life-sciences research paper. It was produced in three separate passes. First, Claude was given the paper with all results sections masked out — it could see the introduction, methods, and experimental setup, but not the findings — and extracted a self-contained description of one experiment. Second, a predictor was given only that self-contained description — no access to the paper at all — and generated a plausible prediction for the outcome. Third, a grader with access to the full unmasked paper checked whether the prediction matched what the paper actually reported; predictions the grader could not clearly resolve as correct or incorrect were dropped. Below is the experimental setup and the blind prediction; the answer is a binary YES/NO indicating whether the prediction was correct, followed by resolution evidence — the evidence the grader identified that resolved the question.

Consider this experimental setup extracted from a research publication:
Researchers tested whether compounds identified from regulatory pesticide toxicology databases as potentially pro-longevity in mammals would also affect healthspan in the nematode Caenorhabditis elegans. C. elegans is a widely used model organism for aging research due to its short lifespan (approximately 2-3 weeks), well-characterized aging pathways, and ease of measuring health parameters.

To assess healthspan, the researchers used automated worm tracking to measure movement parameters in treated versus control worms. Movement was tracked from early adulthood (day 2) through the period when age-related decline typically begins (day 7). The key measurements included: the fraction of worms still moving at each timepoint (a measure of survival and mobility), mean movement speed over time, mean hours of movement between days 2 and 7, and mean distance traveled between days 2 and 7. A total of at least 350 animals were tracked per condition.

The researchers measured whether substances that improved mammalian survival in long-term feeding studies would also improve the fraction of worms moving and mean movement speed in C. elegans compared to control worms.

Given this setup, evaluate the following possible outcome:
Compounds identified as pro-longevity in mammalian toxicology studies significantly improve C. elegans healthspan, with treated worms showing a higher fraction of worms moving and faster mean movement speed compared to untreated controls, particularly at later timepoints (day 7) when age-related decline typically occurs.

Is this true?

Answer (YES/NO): NO